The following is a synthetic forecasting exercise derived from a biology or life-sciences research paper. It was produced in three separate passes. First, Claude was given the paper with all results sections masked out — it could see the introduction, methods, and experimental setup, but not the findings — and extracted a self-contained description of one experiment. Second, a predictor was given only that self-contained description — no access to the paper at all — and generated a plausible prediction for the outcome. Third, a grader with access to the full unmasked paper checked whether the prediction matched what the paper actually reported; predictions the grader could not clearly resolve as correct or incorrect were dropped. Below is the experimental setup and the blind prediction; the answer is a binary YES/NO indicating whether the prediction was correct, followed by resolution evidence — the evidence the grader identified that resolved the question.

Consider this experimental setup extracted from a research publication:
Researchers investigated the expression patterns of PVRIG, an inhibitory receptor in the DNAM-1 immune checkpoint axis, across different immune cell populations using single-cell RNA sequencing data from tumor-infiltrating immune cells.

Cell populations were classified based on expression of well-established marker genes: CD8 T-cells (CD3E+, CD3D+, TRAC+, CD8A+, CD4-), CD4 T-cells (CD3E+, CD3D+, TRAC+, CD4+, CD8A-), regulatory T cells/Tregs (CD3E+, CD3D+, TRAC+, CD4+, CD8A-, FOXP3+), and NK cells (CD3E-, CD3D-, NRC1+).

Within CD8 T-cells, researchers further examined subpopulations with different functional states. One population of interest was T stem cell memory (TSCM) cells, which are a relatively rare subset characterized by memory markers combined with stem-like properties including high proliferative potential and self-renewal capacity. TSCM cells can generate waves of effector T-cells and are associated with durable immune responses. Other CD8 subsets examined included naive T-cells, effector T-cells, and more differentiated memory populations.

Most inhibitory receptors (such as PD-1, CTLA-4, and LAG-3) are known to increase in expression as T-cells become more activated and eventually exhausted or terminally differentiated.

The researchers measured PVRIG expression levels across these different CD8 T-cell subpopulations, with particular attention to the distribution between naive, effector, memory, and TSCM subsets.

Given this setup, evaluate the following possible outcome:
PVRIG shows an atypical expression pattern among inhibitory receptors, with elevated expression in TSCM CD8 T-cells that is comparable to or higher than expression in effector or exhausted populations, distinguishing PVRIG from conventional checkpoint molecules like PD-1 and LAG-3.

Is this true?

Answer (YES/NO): YES